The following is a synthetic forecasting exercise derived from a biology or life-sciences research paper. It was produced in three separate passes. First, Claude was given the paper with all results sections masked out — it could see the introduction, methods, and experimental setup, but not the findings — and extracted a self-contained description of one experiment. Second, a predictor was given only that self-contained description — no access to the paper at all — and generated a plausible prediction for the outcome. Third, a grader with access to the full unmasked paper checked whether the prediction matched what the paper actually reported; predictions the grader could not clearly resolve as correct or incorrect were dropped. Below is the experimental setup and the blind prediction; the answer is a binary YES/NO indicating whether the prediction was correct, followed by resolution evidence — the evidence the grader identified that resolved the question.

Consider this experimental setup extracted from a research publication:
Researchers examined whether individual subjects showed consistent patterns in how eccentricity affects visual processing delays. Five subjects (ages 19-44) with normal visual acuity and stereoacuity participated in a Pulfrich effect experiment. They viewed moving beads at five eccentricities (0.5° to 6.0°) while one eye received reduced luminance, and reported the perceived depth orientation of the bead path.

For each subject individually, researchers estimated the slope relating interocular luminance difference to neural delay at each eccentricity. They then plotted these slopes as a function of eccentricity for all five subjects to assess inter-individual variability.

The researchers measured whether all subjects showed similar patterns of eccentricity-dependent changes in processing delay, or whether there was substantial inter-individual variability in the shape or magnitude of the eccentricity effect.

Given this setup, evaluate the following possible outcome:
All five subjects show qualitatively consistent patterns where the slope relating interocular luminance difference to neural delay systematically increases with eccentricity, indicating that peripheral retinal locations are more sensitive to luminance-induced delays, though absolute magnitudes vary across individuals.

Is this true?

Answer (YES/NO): NO